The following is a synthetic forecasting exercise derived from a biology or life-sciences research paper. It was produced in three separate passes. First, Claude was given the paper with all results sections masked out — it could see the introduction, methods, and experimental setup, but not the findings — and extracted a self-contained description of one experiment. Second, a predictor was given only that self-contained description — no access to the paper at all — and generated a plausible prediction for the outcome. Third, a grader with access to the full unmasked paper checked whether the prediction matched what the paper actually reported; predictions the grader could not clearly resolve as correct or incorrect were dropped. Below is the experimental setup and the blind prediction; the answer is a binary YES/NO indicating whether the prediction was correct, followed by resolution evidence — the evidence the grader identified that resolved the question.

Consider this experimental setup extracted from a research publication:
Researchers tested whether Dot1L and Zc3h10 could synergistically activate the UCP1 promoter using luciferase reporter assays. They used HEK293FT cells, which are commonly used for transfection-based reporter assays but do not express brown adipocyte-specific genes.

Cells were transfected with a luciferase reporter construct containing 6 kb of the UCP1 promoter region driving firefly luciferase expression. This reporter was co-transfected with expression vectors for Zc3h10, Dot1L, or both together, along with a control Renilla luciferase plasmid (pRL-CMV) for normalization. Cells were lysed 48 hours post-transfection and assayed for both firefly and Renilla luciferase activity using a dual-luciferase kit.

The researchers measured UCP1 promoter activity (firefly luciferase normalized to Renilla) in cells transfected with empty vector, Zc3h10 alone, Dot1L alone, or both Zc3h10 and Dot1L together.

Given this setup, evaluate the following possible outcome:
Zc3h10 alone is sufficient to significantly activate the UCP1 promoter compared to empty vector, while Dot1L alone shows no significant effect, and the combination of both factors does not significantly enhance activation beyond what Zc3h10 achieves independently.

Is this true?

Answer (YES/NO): NO